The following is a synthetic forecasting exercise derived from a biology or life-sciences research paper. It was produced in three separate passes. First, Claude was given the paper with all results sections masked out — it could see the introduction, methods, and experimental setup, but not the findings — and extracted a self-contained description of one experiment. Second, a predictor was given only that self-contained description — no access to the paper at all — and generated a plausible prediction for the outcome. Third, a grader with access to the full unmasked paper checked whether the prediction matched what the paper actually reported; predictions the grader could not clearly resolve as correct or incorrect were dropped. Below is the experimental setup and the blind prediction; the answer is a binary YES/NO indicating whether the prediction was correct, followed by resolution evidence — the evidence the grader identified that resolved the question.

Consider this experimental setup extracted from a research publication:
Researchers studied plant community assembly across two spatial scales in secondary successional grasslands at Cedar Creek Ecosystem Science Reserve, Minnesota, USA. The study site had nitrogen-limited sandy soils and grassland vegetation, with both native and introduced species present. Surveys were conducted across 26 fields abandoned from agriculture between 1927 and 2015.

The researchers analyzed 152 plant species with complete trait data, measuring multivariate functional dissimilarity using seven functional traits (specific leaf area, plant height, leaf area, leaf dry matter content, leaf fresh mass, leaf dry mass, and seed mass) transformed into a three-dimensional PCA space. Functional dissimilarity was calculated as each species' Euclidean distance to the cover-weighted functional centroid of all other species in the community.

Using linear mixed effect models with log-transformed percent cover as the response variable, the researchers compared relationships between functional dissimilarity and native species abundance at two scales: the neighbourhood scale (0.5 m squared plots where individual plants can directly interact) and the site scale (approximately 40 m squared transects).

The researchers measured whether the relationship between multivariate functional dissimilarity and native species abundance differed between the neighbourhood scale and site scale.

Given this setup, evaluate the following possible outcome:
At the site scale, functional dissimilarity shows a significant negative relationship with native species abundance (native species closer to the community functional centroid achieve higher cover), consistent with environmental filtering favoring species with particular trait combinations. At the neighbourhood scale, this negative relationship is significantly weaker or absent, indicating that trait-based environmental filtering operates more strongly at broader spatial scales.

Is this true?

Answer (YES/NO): NO